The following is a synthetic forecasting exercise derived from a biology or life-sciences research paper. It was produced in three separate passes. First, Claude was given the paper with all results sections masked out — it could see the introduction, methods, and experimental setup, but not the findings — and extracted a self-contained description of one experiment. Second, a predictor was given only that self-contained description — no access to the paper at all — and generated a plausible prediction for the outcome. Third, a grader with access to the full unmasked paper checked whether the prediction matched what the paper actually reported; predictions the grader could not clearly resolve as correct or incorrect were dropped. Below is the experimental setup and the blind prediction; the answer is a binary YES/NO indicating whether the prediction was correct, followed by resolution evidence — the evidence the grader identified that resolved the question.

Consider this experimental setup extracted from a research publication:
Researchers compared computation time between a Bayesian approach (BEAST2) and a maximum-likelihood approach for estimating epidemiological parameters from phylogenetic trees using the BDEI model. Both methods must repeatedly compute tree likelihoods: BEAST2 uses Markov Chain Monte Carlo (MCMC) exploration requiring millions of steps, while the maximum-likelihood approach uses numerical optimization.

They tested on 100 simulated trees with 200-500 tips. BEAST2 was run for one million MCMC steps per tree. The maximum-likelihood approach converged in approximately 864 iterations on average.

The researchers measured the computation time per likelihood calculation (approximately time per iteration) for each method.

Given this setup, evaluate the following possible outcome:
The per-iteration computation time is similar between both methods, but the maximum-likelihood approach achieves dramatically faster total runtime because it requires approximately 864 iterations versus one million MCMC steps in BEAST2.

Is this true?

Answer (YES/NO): NO